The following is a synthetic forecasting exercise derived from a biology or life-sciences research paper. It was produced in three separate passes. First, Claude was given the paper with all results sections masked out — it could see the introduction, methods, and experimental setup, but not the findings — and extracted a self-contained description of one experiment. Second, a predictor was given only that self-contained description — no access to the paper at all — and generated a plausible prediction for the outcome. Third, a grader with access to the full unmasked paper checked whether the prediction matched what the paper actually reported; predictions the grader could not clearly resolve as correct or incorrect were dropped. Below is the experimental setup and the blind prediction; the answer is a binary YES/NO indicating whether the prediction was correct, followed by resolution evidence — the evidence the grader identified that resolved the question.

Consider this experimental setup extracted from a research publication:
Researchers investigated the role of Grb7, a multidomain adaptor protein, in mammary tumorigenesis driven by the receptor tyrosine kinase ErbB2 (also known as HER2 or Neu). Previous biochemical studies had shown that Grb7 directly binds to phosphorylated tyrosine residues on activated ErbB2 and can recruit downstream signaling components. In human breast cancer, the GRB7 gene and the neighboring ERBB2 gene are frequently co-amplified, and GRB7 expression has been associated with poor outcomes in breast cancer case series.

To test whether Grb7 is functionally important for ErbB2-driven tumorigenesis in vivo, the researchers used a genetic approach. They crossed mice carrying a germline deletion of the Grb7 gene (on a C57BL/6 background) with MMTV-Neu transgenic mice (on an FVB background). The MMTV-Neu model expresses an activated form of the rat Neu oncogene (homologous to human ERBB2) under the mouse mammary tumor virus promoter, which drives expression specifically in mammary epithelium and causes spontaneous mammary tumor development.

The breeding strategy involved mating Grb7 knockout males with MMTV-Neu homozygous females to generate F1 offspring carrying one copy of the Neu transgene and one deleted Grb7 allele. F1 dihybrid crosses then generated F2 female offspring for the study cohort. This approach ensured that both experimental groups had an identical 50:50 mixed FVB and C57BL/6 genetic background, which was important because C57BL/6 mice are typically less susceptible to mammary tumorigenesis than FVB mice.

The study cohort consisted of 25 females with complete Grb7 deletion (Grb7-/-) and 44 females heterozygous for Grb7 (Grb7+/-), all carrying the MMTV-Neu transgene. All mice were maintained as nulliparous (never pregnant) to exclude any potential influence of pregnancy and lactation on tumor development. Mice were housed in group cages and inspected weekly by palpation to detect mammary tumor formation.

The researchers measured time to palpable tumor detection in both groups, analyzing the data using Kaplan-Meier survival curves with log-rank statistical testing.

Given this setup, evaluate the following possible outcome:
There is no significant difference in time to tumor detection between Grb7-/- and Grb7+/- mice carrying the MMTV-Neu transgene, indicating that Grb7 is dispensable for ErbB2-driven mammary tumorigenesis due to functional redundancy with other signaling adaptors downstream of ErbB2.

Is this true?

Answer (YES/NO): YES